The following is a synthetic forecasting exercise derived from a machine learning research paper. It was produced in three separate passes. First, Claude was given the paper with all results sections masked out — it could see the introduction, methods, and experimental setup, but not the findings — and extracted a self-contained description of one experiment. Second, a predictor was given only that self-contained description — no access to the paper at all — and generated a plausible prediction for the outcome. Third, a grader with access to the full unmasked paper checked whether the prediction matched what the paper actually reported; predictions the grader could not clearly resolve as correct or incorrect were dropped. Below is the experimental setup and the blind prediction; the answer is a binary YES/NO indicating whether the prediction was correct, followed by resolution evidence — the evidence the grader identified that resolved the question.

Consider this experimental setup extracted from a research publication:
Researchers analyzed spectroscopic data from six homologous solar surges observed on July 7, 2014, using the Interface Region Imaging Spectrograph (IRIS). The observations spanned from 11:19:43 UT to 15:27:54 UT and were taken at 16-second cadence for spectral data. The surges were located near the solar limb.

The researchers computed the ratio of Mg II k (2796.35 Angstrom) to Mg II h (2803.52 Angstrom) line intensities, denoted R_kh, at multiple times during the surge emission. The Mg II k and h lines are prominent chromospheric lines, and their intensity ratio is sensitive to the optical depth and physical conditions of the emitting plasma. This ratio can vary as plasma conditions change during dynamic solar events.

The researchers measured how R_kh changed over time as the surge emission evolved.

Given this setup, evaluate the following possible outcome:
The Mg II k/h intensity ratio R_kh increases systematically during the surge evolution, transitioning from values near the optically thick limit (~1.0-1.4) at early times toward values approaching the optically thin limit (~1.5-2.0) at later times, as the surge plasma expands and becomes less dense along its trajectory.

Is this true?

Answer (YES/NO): YES